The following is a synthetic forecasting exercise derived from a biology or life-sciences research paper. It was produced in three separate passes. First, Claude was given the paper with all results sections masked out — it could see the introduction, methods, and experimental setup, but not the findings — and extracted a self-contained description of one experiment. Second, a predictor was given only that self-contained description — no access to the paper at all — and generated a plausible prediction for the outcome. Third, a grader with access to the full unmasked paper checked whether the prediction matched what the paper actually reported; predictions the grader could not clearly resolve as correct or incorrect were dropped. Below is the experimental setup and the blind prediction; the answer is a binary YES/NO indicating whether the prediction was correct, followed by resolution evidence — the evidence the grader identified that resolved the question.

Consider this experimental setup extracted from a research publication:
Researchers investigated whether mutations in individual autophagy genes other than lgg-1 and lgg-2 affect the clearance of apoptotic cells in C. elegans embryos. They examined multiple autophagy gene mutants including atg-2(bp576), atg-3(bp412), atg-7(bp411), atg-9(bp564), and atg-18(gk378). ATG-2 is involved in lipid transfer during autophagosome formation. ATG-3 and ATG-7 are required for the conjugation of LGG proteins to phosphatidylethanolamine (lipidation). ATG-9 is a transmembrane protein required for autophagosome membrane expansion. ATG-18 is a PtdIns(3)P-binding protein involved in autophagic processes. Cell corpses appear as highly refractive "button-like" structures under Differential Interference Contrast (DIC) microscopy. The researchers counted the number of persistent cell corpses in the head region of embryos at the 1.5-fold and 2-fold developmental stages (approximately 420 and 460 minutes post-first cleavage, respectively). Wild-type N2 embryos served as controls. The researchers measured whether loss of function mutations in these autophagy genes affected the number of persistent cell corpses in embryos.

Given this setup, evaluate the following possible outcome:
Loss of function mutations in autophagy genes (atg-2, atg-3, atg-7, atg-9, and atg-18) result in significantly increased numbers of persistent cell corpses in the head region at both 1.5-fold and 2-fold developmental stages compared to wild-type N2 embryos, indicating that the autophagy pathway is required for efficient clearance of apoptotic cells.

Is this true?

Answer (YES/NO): NO